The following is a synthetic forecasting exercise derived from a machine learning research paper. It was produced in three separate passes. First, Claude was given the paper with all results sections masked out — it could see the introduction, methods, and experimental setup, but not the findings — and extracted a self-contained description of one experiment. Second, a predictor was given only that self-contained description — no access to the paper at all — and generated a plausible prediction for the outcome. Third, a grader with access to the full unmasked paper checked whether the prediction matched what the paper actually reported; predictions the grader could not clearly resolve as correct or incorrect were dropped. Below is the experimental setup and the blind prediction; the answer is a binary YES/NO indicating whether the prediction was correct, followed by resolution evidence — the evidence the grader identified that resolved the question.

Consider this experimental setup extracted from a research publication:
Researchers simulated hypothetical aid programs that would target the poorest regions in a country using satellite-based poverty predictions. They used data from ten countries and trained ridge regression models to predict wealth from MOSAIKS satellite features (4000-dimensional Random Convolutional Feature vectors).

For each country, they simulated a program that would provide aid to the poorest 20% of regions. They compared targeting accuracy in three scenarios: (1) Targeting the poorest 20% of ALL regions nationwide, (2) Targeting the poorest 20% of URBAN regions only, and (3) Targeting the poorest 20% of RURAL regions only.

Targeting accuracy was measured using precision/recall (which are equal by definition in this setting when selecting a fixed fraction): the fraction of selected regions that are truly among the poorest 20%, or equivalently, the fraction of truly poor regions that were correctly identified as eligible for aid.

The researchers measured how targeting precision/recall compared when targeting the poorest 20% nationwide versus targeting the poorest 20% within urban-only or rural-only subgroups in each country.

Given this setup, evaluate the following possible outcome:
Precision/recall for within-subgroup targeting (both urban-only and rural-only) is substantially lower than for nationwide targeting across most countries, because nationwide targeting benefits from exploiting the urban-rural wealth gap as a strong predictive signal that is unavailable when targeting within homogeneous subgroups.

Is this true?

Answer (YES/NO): YES